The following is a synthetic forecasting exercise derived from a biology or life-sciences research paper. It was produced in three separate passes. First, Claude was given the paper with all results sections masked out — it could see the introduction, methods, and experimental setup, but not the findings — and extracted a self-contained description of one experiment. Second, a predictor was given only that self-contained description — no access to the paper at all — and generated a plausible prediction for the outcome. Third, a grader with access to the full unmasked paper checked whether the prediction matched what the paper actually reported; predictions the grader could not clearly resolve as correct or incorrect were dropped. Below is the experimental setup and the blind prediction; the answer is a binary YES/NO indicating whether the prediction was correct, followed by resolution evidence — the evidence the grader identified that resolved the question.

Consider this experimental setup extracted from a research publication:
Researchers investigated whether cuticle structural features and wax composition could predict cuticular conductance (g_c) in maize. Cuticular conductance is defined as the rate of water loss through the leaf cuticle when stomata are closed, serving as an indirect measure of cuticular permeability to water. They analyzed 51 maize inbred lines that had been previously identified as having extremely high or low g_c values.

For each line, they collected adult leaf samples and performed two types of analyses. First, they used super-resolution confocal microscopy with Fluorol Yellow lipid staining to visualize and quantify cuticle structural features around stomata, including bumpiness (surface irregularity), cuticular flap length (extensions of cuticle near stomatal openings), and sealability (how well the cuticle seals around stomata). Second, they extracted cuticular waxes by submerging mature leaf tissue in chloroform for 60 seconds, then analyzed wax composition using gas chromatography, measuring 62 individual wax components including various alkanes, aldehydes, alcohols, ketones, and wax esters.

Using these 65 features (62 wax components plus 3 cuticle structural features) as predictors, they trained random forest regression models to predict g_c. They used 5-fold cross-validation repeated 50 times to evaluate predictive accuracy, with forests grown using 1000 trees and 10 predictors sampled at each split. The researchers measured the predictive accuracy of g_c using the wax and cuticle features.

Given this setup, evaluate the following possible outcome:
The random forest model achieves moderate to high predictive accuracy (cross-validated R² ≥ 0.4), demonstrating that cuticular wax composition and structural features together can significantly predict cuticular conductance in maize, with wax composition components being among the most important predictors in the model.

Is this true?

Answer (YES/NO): NO